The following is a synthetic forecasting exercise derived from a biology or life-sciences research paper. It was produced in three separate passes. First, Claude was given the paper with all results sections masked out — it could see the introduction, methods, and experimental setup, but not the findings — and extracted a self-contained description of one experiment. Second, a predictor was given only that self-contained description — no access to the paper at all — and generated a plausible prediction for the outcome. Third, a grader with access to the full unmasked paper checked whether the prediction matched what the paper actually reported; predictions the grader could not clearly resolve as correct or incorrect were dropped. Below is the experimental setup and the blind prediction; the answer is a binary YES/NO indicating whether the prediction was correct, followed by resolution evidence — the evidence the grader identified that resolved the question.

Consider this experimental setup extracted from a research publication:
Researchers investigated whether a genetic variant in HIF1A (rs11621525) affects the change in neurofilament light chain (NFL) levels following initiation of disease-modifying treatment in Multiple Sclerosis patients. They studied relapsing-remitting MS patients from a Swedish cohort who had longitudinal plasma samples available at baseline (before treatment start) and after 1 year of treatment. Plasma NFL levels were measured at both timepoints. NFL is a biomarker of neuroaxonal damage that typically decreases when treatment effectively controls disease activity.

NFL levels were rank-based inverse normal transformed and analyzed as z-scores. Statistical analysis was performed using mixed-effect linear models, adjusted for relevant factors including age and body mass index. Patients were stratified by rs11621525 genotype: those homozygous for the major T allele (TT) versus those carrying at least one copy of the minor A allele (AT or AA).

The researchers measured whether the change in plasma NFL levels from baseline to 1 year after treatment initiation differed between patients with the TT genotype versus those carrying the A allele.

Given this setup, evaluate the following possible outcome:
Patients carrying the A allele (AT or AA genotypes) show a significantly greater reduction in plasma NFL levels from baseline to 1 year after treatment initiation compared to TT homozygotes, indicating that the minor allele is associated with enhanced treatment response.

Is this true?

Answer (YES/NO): NO